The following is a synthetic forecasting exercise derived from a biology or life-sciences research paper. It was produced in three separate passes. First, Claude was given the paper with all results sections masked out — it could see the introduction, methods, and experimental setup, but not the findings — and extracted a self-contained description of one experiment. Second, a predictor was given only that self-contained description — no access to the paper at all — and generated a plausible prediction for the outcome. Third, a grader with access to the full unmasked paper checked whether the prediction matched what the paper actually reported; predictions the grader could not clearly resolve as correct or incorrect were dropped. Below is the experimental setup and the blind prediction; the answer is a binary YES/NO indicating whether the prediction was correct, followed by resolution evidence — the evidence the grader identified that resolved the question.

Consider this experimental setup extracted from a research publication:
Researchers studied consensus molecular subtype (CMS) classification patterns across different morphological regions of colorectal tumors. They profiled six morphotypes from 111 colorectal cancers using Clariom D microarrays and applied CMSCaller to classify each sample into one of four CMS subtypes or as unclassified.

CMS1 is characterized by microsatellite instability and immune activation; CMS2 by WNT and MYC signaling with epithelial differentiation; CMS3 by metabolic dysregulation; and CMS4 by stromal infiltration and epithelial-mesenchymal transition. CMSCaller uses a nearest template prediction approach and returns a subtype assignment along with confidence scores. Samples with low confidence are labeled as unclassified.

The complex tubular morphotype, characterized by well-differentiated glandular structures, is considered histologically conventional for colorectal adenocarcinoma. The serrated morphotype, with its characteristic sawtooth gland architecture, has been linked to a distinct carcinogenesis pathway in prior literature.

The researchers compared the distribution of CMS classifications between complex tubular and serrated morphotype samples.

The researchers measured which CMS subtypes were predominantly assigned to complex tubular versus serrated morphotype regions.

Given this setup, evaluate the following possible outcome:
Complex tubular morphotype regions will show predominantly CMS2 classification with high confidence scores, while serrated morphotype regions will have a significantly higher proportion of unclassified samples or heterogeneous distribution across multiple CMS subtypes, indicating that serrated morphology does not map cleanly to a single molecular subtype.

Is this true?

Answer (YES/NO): NO